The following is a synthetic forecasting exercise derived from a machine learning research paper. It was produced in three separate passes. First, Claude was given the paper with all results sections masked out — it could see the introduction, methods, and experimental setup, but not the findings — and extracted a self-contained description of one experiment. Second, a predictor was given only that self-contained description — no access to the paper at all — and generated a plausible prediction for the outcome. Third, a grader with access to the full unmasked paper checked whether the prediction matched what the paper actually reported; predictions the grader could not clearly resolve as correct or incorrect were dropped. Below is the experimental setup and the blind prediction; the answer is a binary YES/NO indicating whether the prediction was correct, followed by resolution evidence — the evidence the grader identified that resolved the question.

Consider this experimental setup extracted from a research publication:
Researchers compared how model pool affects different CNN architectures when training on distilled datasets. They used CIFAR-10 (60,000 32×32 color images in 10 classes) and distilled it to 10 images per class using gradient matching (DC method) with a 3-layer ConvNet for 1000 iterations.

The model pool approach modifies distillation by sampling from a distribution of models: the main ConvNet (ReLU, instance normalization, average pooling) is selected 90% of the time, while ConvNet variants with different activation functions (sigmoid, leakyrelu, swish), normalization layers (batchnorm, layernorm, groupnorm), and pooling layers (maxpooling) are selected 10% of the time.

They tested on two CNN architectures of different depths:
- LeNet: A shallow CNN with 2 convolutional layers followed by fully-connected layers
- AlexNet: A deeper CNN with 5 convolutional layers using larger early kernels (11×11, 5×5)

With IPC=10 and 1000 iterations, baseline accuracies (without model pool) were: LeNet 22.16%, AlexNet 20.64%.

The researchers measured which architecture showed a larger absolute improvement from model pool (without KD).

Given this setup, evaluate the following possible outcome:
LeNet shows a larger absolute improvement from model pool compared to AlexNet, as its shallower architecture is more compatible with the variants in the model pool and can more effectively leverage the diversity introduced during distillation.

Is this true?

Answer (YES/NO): NO